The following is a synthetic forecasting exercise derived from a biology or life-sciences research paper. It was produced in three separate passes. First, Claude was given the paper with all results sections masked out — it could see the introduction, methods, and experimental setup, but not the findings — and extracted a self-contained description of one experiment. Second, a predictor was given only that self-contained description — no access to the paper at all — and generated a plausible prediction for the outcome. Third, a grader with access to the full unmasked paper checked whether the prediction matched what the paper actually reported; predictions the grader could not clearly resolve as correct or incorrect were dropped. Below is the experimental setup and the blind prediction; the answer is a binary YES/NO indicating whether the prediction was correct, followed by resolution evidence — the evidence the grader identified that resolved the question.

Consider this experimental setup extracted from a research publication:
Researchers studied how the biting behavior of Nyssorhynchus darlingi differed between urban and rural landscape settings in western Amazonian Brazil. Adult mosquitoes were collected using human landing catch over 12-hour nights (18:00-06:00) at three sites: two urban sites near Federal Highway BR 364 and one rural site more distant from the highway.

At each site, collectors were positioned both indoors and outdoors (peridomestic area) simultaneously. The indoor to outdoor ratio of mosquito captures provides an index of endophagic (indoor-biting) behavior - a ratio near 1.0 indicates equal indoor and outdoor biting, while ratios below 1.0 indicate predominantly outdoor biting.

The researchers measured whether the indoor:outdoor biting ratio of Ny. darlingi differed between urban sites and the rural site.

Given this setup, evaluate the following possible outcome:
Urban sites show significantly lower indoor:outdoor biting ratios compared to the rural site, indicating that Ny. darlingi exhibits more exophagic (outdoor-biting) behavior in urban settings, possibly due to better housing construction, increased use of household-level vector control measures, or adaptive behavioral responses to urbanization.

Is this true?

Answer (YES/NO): YES